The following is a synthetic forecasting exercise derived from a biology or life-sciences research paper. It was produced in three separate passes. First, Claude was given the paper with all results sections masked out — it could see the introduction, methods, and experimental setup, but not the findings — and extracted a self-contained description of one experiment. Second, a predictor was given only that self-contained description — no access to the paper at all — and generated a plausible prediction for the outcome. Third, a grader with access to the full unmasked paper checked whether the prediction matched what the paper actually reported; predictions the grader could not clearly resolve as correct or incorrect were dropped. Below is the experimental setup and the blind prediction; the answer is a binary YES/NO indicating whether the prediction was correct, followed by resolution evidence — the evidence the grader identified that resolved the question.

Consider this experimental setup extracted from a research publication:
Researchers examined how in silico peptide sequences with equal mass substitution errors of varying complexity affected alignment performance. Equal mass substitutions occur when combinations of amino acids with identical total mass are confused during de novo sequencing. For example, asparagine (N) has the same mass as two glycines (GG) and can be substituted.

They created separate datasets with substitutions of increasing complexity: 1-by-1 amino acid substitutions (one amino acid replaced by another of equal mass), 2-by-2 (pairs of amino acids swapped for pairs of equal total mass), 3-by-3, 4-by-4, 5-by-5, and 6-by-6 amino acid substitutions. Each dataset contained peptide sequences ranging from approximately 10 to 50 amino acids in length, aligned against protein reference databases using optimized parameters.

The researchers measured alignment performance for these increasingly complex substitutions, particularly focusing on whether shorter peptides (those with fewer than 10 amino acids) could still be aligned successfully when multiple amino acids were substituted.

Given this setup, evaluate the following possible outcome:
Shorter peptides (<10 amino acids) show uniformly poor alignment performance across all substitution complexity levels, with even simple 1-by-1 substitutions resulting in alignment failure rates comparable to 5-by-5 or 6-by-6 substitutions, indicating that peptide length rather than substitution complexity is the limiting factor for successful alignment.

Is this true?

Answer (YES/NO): NO